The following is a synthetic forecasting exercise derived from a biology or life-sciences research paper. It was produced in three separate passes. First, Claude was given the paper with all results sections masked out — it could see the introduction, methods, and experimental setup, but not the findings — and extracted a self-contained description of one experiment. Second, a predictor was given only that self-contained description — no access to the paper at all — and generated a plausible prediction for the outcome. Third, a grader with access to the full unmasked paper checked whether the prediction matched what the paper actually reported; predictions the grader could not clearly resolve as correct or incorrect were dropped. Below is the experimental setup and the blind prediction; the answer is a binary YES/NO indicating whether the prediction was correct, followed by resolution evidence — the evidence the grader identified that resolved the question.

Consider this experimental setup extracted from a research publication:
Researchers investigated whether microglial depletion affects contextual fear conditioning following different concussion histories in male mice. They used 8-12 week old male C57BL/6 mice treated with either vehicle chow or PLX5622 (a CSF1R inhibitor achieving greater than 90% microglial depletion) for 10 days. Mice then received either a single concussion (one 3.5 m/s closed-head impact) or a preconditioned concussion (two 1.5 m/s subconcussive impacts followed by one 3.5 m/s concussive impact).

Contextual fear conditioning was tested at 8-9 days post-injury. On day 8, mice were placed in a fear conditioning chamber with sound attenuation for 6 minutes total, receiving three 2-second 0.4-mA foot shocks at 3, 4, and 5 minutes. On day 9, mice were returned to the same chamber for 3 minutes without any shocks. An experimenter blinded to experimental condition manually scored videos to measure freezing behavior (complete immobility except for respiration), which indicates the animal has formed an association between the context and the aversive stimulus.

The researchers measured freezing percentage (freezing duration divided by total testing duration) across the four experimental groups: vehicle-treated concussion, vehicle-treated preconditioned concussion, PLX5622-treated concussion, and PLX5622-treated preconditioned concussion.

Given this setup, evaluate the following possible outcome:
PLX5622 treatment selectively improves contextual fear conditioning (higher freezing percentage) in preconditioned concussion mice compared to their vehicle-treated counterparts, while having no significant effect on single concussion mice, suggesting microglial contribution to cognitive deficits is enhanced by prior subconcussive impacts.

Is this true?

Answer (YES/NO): NO